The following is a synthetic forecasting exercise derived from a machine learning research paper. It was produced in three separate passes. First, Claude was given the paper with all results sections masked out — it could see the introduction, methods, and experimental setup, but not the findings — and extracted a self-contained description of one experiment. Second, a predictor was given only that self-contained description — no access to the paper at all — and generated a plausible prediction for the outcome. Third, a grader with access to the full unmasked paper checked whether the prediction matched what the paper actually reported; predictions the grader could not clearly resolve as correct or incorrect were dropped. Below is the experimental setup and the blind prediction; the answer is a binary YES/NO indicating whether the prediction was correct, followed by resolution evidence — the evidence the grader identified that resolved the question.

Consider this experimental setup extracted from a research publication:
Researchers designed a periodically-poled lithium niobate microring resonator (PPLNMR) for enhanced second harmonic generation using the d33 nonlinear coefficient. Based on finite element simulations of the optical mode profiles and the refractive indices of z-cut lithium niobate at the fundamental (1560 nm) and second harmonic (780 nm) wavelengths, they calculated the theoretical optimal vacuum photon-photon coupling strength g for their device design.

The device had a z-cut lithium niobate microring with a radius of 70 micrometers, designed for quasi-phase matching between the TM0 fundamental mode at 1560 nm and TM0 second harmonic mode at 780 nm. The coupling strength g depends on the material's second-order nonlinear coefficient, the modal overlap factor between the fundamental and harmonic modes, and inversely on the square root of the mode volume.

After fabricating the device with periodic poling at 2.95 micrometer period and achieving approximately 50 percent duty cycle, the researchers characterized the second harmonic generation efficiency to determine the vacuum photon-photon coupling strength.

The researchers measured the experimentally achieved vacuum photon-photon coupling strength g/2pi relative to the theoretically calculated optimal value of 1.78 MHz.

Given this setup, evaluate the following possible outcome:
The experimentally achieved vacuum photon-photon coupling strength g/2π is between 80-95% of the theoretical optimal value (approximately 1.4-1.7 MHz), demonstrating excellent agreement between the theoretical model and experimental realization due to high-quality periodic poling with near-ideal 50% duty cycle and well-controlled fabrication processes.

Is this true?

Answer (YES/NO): NO